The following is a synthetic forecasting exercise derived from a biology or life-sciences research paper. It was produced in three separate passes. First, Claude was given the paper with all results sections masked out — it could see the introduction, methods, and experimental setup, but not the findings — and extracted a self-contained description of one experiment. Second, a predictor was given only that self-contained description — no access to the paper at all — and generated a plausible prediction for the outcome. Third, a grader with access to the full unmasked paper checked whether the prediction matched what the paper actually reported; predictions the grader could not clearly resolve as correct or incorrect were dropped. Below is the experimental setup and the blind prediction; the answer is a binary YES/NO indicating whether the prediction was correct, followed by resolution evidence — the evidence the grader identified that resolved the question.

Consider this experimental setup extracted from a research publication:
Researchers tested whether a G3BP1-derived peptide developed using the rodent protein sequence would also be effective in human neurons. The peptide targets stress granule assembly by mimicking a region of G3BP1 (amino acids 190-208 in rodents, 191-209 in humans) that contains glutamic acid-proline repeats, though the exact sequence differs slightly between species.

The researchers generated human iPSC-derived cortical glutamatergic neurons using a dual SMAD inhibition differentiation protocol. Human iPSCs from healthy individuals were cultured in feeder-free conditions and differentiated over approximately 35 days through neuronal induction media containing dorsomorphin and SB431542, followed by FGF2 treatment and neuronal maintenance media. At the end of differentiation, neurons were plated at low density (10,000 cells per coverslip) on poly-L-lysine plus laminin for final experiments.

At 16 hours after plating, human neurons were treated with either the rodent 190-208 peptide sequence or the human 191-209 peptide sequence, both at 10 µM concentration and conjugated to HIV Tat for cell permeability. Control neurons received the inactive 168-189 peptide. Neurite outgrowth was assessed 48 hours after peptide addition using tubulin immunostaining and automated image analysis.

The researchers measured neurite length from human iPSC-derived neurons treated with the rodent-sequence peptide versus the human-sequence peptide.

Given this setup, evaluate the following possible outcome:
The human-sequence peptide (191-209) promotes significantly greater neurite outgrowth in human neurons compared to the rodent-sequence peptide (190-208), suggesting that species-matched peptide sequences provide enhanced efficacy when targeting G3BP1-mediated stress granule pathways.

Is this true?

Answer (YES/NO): NO